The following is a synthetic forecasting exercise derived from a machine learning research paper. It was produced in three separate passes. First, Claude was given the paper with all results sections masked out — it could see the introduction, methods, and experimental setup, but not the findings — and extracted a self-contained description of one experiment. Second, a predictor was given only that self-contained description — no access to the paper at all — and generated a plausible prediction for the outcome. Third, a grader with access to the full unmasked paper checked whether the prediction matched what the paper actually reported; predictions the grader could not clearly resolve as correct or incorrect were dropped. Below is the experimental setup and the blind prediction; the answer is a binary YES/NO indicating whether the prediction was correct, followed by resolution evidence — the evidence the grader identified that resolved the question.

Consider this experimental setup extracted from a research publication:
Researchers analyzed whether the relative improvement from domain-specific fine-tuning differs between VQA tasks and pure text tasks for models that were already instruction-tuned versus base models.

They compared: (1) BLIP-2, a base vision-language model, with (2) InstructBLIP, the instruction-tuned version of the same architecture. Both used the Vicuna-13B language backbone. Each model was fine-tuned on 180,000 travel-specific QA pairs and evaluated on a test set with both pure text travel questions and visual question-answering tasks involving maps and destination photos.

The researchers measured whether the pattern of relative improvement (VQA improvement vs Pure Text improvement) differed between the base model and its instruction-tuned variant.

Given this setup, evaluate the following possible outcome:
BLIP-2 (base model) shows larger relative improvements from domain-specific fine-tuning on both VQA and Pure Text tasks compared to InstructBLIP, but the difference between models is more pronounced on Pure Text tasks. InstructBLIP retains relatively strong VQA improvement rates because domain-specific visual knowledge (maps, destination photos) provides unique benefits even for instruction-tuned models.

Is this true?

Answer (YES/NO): NO